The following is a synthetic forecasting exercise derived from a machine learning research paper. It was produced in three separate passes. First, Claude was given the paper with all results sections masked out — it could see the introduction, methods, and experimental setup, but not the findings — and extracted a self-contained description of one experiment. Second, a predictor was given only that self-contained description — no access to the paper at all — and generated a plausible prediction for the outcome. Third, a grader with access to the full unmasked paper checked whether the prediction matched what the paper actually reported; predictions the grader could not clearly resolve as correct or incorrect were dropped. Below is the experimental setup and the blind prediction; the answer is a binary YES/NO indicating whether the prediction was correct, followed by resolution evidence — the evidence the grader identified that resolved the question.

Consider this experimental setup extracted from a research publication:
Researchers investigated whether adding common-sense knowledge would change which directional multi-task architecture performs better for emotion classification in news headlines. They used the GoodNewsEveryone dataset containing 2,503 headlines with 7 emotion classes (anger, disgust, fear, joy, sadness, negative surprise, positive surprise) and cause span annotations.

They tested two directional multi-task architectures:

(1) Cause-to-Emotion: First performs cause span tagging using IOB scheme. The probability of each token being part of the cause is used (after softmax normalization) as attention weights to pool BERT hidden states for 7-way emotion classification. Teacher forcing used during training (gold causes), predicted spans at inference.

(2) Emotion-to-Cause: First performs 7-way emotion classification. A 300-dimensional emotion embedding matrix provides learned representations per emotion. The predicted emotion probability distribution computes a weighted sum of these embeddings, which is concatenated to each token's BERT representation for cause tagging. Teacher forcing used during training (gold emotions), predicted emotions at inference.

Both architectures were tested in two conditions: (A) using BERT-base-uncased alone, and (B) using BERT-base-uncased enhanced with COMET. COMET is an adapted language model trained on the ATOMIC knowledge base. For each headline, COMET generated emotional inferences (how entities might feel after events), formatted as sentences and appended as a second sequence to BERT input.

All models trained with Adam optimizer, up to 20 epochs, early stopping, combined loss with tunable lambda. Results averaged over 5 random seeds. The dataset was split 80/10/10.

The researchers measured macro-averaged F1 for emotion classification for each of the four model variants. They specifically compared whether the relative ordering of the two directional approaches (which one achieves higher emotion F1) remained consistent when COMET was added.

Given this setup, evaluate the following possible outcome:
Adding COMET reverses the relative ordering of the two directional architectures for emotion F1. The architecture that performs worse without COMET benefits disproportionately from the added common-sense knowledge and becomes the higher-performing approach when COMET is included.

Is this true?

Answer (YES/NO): YES